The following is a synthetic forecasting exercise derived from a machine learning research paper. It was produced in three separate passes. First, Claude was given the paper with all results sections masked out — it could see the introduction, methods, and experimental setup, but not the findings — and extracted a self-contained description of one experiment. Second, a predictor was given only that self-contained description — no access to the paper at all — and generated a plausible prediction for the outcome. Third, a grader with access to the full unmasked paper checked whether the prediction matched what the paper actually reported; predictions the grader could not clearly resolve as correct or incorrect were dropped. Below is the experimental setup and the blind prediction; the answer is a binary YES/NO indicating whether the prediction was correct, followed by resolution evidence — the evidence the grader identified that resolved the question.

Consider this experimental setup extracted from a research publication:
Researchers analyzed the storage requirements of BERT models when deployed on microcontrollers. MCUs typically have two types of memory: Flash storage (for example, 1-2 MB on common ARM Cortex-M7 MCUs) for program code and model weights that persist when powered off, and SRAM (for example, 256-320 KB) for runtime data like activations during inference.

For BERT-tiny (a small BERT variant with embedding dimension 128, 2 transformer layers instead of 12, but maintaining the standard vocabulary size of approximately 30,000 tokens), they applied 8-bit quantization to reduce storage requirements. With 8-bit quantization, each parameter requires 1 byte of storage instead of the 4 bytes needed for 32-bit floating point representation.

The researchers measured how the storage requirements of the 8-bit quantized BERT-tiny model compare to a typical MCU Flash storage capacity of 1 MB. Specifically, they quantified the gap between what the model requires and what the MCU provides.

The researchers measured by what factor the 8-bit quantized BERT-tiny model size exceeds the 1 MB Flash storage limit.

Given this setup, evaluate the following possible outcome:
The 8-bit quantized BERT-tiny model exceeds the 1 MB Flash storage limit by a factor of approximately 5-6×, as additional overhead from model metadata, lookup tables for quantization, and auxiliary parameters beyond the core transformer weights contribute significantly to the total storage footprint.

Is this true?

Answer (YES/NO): NO